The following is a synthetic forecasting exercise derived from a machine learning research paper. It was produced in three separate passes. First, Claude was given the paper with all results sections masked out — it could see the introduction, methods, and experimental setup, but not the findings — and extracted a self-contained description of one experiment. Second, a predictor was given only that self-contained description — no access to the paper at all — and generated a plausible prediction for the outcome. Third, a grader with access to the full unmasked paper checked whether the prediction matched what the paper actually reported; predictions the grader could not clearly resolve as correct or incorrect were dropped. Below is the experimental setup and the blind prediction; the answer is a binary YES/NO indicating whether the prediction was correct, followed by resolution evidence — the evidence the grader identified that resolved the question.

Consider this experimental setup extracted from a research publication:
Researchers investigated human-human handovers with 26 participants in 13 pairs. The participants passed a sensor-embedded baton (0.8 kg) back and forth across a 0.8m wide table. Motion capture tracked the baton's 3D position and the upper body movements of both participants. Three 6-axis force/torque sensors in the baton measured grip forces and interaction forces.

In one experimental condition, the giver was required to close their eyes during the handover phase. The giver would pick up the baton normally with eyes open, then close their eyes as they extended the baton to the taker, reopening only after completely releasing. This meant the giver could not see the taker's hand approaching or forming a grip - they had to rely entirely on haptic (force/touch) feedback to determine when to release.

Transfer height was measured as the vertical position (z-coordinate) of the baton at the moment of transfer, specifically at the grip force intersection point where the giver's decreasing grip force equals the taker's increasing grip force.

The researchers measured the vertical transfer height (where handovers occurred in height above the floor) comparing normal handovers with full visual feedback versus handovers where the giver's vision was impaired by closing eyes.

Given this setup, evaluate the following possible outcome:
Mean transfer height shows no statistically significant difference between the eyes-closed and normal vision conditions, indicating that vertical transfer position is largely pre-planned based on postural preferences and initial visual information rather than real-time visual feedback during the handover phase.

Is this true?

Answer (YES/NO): NO